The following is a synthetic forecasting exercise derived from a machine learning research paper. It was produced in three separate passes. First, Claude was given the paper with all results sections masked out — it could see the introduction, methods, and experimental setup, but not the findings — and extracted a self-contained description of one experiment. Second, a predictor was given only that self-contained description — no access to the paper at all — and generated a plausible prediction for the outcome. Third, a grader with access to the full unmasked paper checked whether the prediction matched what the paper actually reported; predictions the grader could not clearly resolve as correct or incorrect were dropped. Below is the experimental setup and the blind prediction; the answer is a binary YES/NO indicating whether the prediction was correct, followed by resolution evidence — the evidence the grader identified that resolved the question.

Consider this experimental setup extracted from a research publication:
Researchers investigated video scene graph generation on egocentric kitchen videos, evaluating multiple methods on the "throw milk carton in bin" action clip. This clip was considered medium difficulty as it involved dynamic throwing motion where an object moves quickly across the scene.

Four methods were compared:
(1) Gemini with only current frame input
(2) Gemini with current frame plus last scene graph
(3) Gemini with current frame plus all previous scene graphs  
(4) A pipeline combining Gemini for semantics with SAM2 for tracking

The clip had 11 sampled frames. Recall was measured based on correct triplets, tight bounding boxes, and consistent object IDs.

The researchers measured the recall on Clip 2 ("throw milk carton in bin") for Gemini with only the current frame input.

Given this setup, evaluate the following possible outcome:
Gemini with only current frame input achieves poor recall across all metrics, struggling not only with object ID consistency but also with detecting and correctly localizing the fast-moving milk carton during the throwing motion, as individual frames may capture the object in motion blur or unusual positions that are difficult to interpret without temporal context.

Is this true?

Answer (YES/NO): NO